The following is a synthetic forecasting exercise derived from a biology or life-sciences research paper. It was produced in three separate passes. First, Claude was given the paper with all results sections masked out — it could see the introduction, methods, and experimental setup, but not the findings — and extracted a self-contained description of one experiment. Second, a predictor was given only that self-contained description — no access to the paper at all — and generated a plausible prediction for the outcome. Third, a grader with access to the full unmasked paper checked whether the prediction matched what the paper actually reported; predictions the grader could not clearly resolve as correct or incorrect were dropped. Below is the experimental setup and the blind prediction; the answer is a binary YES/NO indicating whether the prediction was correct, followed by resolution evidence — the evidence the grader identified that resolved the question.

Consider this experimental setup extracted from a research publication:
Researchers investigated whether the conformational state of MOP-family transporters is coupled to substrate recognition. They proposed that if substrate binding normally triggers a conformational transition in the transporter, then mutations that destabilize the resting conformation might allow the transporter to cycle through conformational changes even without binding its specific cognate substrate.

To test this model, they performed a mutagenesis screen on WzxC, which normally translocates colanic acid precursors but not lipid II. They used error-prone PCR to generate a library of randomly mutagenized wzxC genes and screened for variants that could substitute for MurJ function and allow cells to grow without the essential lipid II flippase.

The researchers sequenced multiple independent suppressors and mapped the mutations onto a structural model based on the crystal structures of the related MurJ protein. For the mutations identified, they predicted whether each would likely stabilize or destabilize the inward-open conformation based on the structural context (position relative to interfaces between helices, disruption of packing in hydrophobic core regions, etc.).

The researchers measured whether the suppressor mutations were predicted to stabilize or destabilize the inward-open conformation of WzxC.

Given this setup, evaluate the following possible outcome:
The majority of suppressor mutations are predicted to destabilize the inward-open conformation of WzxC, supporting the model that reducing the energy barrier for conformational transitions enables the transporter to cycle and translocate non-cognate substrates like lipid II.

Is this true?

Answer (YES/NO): YES